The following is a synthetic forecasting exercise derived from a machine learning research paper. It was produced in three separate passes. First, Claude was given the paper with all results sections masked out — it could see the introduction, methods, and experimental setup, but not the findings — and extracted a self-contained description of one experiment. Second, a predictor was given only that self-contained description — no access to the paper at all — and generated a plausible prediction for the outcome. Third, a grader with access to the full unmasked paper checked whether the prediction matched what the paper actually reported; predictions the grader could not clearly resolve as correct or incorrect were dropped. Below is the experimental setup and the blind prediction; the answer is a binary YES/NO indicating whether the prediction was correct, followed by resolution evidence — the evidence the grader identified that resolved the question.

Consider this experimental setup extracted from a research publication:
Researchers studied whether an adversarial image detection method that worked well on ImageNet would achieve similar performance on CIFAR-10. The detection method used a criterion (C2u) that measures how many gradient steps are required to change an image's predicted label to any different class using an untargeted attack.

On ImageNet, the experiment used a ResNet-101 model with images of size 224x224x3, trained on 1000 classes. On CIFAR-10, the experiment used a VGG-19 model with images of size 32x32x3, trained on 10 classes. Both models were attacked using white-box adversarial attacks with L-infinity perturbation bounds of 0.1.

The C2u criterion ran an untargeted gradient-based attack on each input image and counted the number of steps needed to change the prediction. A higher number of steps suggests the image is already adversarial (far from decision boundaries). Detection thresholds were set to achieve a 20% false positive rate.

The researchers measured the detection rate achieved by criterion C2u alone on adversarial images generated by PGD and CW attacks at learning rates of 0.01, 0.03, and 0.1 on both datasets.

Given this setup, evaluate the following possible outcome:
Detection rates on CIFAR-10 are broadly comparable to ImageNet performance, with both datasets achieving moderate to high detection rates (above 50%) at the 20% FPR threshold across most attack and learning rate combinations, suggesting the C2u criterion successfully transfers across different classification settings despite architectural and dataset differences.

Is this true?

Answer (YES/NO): NO